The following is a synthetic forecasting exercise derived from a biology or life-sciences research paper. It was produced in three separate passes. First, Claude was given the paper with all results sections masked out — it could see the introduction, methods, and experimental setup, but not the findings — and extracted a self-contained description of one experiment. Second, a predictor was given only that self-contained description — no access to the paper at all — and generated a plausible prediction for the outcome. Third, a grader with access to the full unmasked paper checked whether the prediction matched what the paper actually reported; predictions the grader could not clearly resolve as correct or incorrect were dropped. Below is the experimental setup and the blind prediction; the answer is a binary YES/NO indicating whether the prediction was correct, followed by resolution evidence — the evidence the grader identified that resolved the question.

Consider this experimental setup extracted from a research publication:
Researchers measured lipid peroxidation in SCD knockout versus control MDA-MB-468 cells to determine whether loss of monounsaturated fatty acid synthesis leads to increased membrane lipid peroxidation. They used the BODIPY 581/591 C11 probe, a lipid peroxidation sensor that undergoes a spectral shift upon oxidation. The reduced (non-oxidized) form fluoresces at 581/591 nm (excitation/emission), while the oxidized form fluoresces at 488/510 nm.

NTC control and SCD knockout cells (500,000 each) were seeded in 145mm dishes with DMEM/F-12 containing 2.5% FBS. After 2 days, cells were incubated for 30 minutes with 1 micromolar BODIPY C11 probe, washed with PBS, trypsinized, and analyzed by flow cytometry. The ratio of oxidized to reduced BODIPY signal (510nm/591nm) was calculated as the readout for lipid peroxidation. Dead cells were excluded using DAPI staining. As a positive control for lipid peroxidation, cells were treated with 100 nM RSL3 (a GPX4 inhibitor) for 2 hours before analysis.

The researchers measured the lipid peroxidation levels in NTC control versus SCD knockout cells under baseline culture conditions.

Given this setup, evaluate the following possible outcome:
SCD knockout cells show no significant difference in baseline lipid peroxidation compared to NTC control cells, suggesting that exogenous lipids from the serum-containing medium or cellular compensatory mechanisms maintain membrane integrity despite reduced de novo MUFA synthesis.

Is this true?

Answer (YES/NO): YES